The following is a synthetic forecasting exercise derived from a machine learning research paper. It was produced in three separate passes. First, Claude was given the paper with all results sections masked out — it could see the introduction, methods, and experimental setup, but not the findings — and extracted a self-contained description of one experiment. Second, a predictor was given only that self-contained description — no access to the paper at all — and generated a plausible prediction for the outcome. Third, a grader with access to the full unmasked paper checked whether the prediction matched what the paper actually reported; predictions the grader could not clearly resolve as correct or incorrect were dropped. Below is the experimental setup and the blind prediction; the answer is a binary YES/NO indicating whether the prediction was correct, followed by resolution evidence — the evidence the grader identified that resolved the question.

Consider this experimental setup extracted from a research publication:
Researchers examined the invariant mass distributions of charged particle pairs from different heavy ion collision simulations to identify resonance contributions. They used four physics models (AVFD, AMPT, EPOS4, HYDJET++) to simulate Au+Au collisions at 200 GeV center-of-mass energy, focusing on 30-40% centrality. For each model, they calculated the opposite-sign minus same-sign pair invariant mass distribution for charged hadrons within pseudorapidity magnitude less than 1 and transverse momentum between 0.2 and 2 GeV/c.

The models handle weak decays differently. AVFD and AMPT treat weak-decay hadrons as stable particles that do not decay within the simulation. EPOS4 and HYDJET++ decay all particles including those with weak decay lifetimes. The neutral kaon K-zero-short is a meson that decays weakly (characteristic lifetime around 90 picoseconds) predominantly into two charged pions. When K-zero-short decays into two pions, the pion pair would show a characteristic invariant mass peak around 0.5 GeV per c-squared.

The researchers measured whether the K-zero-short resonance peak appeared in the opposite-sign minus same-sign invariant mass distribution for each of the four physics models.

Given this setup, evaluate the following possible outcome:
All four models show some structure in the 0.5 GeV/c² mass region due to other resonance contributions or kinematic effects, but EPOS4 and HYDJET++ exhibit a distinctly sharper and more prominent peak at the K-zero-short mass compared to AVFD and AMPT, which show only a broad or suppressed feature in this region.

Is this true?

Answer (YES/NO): NO